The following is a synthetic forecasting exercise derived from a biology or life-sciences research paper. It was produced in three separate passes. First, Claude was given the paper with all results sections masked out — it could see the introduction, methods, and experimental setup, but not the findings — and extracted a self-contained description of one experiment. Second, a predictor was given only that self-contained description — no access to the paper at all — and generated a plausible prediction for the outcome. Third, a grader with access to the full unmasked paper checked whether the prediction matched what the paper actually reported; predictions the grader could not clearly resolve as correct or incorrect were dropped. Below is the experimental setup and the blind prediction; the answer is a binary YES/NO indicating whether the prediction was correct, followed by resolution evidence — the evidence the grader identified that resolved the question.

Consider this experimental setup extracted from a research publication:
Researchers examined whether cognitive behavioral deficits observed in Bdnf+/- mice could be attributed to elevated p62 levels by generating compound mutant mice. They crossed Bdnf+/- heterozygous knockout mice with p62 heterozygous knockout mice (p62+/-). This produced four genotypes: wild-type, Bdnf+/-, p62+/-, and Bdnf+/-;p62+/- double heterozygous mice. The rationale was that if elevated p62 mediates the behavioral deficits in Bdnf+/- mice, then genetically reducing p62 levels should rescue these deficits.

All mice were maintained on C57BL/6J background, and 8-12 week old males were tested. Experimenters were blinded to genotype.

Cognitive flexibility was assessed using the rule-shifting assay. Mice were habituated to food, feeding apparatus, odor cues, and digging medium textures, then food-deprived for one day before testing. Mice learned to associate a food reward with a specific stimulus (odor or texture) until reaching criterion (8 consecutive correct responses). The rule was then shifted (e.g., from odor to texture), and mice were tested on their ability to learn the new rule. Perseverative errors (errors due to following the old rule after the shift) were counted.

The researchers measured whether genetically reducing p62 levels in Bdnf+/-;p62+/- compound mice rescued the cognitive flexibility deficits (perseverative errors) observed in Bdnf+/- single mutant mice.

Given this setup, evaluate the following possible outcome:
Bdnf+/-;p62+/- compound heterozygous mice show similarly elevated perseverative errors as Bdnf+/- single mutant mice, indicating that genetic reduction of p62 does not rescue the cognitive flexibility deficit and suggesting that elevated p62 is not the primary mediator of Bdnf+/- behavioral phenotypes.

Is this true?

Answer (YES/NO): NO